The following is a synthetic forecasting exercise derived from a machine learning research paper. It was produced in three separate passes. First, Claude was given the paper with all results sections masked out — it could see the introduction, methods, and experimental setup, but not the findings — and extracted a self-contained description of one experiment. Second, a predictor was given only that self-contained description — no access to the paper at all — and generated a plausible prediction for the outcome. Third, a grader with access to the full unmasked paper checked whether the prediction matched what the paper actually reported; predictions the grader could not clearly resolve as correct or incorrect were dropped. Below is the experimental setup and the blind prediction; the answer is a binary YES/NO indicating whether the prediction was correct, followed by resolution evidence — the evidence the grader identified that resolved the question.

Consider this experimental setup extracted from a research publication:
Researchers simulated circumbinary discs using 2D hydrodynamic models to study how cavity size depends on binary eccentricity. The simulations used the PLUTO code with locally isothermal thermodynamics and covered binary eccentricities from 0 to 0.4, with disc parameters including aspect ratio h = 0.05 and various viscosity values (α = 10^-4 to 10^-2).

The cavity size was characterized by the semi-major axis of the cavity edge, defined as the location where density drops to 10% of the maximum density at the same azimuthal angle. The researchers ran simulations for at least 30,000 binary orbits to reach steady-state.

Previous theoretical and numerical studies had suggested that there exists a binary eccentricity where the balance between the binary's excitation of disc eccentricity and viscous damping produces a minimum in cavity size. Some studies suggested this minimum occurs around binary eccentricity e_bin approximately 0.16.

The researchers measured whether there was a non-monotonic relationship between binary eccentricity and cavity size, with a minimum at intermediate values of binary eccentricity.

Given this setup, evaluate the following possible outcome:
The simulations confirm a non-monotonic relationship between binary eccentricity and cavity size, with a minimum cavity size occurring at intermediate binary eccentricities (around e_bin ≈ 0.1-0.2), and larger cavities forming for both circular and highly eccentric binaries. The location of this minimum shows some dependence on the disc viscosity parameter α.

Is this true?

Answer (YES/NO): NO